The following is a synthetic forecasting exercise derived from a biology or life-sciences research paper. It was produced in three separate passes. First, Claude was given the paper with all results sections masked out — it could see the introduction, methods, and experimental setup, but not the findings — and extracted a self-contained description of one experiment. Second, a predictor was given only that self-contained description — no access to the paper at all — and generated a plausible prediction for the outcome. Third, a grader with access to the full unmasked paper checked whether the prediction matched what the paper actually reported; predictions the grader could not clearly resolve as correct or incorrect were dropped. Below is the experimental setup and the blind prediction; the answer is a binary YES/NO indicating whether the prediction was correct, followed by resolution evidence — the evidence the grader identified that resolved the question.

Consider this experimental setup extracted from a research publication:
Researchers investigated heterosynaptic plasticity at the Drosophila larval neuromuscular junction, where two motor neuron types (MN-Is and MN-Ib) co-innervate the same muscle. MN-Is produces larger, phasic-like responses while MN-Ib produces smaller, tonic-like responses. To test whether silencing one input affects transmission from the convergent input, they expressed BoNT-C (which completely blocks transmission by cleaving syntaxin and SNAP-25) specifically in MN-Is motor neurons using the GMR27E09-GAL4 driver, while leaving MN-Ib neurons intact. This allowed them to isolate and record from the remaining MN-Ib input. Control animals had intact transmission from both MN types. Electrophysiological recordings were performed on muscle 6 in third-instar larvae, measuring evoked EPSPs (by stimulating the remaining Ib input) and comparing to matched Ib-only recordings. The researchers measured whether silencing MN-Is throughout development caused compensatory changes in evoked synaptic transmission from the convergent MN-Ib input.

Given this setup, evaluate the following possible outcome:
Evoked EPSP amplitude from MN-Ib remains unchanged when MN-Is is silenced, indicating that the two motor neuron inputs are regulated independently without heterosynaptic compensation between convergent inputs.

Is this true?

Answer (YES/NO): YES